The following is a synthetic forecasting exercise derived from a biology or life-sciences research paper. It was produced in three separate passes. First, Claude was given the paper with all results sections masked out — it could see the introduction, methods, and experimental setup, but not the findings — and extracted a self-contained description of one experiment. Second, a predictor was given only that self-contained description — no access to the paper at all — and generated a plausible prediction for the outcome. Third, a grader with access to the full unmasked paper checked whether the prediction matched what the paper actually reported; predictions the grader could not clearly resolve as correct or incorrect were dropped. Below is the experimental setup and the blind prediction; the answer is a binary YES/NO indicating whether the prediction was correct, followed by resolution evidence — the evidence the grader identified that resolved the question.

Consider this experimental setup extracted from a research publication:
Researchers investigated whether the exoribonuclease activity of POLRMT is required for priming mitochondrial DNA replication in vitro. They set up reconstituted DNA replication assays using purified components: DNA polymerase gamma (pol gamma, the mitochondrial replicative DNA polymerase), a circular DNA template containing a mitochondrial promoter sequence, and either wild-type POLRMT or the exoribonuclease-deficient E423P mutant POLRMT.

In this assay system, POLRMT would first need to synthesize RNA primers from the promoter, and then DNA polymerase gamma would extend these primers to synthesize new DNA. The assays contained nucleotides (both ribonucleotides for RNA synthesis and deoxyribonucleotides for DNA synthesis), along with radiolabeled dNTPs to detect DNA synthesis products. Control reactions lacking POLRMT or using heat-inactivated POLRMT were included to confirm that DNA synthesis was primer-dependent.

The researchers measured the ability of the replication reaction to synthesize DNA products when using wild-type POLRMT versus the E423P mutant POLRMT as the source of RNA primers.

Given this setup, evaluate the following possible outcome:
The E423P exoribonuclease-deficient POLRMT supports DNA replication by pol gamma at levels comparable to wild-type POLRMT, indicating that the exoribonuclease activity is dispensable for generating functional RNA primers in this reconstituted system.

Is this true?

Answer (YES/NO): NO